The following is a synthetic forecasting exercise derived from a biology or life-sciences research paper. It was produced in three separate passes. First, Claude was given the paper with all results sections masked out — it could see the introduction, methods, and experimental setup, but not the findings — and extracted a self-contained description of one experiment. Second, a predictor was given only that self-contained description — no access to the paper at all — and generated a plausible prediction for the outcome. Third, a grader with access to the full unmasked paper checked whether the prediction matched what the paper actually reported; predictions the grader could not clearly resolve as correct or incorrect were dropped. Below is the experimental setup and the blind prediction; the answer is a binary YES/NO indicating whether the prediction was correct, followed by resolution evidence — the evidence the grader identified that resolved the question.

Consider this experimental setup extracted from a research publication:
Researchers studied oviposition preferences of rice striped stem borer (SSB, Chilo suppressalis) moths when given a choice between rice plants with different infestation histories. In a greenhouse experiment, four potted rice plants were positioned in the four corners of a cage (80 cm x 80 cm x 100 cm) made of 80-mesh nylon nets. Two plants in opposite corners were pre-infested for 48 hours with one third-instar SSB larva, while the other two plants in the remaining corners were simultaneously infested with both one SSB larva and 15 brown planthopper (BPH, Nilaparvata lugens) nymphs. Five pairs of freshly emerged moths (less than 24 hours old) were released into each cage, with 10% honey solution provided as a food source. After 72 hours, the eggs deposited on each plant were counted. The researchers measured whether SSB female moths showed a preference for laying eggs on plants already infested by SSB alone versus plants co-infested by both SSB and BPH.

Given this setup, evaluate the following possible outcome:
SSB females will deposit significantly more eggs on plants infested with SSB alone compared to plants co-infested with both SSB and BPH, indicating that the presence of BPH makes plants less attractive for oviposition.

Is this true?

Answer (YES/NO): NO